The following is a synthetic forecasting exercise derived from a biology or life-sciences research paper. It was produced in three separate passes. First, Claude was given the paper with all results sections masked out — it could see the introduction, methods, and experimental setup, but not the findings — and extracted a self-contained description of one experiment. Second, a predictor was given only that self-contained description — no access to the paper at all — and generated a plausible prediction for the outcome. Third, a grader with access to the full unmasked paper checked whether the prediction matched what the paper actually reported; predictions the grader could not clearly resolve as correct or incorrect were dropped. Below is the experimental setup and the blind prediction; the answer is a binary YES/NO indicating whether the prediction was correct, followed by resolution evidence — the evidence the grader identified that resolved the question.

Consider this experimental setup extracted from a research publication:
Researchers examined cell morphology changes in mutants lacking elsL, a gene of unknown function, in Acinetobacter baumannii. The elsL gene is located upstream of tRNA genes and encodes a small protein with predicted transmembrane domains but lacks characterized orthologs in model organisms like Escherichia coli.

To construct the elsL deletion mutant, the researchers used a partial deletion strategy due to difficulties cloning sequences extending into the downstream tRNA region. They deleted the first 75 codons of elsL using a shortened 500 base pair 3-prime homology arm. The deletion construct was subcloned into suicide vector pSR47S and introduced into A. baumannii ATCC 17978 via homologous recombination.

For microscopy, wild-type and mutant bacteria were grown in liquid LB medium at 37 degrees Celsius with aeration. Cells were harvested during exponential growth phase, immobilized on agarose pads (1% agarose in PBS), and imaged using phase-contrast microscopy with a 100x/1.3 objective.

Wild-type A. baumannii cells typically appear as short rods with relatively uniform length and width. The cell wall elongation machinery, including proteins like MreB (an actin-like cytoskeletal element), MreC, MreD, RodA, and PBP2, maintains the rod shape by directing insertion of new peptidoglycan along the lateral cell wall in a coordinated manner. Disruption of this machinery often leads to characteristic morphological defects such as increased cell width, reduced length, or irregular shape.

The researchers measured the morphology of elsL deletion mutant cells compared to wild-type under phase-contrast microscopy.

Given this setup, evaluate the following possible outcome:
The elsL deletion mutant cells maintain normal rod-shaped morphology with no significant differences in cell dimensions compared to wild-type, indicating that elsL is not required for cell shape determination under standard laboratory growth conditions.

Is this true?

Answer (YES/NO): NO